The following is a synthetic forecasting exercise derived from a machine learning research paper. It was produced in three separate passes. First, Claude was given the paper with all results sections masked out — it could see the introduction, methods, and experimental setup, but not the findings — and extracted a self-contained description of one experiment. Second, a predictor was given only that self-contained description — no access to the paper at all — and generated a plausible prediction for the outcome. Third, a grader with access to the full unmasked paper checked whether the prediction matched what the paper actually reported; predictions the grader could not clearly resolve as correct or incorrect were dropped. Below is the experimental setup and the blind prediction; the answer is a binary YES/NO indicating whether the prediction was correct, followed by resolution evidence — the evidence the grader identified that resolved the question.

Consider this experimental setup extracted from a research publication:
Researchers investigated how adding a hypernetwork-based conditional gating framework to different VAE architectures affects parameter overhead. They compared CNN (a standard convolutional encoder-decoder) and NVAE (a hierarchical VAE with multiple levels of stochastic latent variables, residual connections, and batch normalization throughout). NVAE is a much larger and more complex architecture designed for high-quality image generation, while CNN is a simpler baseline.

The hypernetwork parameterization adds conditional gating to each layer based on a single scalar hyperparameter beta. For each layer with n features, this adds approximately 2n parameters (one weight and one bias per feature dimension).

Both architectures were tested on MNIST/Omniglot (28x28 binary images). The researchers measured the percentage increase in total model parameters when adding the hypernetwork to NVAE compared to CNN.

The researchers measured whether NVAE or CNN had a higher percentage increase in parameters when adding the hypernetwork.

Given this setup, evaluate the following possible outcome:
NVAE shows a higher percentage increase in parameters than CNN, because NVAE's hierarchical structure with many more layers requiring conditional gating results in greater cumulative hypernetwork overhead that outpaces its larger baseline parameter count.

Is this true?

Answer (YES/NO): NO